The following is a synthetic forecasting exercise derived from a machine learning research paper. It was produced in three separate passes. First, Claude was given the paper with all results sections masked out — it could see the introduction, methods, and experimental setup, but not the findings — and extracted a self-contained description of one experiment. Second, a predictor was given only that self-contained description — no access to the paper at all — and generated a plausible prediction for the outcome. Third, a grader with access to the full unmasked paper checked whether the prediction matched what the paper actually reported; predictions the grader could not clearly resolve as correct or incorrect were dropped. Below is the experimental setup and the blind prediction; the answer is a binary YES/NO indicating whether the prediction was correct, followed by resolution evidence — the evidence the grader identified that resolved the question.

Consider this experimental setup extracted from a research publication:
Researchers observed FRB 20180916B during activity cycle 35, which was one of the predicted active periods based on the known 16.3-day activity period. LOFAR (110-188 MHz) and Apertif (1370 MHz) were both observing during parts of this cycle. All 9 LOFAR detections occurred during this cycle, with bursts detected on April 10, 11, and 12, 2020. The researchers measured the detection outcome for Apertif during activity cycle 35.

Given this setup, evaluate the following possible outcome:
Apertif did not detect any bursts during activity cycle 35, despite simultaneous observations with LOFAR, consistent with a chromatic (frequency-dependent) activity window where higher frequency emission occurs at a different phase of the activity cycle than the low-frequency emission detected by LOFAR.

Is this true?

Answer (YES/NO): YES